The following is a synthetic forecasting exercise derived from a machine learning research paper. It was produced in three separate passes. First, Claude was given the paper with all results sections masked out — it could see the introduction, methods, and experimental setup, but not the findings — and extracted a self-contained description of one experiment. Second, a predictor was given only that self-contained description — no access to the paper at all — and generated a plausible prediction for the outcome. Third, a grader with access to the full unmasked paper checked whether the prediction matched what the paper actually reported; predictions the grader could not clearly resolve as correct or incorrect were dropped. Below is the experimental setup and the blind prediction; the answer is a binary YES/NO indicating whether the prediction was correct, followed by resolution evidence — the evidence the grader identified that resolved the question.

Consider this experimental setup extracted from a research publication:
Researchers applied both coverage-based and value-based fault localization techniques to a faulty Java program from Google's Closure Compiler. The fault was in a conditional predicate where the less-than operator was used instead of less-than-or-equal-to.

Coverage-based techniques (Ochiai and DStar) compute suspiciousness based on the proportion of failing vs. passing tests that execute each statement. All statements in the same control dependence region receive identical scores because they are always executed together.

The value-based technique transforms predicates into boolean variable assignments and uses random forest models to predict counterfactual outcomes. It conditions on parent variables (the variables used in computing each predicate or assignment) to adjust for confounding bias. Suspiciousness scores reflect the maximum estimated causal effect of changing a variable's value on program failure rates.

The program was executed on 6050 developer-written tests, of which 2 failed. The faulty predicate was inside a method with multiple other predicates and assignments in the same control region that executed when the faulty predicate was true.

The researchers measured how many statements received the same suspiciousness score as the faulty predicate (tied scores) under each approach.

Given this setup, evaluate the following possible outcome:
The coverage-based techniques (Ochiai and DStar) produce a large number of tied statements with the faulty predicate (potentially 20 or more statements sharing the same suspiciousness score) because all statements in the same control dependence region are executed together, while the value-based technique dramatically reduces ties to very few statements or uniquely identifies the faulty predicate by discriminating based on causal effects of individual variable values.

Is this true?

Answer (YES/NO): YES